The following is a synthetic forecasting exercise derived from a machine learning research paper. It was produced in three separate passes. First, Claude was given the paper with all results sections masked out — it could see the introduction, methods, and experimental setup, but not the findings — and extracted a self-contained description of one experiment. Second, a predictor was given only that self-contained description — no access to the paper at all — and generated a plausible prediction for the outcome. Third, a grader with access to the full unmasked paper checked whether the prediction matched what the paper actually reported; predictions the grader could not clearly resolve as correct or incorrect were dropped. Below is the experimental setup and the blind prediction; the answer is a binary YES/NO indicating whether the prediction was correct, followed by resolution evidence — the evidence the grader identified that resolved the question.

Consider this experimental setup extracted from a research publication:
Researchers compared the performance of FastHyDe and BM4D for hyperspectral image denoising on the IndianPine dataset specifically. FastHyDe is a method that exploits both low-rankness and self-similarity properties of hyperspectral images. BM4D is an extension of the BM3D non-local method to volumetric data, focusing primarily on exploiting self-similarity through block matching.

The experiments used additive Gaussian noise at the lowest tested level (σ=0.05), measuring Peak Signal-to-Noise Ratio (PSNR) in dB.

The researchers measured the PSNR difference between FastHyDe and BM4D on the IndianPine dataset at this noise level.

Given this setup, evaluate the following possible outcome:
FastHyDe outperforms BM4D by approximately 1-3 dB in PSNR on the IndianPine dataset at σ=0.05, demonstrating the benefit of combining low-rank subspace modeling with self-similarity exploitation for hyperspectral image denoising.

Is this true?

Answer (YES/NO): NO